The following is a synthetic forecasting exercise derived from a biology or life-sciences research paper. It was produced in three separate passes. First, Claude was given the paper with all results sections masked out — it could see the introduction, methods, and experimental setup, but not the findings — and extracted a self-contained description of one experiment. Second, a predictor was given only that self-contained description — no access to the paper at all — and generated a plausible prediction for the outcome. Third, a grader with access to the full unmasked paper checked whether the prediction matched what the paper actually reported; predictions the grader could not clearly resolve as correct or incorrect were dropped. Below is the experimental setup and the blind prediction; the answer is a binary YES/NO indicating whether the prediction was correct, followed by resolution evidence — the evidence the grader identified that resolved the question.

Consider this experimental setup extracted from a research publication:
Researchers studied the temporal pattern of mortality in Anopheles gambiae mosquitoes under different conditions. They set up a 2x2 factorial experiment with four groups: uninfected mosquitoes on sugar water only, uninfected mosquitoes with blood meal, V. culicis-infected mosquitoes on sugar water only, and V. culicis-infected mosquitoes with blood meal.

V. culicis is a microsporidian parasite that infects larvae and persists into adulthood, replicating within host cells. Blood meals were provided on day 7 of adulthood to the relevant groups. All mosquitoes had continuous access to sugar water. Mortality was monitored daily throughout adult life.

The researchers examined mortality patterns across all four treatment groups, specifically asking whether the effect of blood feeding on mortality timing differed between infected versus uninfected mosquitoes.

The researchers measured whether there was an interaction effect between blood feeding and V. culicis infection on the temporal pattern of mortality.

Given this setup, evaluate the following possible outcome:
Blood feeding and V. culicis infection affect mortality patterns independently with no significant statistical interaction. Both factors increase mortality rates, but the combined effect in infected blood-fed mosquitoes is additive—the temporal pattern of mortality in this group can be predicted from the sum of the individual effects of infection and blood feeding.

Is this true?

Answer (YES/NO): NO